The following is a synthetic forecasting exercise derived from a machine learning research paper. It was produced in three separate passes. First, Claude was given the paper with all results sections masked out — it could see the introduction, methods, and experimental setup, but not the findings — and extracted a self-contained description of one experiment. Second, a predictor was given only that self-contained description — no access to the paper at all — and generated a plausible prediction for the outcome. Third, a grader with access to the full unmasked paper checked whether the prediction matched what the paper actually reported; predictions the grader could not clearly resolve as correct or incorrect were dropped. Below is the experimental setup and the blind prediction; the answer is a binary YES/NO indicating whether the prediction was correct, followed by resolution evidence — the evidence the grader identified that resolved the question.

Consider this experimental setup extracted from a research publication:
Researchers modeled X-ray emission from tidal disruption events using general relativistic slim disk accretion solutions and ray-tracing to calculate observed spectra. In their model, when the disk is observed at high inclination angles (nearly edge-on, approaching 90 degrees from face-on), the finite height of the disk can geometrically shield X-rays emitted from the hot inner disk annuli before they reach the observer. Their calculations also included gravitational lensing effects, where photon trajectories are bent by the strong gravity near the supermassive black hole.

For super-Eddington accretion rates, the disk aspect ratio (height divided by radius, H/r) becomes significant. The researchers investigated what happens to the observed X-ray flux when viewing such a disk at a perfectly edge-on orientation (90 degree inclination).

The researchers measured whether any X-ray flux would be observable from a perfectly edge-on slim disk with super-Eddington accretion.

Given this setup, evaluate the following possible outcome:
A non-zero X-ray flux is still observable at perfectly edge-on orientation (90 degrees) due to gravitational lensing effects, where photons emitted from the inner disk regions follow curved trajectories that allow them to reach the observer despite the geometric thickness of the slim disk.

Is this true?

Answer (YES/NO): YES